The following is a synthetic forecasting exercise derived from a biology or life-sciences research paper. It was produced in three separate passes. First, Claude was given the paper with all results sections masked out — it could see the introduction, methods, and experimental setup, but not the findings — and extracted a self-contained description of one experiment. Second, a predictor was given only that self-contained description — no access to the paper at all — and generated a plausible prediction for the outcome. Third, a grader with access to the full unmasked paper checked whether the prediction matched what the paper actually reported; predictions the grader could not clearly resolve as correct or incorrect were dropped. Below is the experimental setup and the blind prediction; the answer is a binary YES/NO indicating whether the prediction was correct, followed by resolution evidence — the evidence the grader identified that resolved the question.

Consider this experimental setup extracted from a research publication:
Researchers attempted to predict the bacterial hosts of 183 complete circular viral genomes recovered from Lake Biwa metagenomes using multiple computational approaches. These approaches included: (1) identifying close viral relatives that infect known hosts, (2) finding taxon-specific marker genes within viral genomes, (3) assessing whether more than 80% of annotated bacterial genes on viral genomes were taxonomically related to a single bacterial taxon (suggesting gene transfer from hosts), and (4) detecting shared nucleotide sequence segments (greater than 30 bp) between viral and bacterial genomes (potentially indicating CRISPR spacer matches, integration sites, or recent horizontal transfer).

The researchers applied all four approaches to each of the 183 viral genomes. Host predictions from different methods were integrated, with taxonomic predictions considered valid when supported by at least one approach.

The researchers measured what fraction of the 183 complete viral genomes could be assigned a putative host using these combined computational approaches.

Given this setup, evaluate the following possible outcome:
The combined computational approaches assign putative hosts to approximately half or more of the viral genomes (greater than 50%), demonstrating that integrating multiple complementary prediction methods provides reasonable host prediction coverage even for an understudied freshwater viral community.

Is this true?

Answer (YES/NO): NO